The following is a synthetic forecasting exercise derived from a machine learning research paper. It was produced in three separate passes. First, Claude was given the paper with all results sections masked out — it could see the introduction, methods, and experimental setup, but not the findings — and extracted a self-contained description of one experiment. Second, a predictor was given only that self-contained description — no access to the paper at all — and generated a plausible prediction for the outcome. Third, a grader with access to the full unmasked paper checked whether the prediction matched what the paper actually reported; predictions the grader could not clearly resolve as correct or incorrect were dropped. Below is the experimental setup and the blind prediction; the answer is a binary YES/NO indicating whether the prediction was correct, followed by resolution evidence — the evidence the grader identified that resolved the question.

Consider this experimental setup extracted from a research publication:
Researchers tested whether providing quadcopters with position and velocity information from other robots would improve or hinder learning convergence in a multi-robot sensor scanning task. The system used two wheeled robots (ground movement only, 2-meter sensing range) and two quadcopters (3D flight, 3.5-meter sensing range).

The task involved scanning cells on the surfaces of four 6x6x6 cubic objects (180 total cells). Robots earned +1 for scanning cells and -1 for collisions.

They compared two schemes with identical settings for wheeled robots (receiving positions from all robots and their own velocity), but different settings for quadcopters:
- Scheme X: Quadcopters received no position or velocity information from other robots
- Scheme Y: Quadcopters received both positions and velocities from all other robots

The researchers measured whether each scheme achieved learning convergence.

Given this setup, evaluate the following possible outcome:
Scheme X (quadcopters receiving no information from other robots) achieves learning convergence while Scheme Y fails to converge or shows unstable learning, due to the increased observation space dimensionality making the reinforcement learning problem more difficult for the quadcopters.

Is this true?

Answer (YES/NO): NO